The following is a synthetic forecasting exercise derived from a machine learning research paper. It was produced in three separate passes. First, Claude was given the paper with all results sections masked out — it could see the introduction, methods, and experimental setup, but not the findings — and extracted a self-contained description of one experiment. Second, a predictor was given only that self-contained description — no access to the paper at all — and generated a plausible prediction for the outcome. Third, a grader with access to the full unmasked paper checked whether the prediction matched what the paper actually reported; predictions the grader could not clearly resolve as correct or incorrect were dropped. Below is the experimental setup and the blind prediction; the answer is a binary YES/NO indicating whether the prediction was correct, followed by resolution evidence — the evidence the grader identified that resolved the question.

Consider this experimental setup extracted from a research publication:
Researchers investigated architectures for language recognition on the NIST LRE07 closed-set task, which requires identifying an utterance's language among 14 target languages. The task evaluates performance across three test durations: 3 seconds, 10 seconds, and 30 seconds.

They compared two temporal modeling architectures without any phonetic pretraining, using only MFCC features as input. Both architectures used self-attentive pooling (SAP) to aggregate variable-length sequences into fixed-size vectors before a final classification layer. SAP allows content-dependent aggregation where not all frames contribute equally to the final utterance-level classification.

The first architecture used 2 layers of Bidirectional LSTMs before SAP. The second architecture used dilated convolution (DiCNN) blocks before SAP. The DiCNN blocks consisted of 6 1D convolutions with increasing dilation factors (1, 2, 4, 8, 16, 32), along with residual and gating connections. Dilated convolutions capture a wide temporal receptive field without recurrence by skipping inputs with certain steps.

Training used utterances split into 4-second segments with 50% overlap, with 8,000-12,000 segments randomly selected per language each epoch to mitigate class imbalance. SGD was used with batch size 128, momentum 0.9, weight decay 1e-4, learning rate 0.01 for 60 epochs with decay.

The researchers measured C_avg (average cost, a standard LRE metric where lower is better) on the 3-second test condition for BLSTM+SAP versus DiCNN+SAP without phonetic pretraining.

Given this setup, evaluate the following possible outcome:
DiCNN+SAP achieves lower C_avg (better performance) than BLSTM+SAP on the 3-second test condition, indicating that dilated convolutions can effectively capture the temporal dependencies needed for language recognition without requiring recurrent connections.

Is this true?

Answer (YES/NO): YES